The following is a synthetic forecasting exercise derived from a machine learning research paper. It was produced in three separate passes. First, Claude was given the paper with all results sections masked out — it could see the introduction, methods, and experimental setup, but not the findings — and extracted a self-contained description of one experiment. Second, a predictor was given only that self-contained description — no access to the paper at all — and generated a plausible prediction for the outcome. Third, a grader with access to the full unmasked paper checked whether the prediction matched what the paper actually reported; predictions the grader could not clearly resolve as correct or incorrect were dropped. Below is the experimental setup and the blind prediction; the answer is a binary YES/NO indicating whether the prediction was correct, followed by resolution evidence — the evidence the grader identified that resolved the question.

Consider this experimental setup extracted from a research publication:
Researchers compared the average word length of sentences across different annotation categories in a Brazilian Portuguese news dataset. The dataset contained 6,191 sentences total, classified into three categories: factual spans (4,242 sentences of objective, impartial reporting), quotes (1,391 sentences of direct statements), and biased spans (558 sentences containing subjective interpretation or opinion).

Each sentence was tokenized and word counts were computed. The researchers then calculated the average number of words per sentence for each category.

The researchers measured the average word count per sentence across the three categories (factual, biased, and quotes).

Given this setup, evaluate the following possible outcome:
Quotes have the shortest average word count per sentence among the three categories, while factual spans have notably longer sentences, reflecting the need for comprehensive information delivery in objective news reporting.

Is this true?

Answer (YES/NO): NO